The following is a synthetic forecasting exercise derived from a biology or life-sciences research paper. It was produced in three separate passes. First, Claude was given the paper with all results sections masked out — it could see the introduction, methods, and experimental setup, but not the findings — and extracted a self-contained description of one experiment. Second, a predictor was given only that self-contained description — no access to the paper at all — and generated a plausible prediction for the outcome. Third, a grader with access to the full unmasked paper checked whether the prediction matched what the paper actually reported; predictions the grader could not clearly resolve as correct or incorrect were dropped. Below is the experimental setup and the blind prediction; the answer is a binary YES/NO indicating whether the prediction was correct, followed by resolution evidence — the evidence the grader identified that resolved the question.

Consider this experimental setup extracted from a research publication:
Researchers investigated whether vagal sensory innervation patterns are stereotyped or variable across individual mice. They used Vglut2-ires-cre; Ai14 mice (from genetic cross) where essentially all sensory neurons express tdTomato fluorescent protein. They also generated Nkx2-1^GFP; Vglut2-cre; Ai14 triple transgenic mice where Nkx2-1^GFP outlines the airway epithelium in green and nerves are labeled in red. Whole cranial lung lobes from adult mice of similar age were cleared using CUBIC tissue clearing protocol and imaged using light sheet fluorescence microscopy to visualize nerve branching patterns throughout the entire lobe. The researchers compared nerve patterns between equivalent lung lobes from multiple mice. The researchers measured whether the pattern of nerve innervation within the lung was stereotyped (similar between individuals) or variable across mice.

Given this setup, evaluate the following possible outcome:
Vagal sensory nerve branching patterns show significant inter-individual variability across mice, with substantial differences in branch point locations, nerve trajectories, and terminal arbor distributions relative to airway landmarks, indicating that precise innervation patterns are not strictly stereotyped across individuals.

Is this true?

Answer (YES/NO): YES